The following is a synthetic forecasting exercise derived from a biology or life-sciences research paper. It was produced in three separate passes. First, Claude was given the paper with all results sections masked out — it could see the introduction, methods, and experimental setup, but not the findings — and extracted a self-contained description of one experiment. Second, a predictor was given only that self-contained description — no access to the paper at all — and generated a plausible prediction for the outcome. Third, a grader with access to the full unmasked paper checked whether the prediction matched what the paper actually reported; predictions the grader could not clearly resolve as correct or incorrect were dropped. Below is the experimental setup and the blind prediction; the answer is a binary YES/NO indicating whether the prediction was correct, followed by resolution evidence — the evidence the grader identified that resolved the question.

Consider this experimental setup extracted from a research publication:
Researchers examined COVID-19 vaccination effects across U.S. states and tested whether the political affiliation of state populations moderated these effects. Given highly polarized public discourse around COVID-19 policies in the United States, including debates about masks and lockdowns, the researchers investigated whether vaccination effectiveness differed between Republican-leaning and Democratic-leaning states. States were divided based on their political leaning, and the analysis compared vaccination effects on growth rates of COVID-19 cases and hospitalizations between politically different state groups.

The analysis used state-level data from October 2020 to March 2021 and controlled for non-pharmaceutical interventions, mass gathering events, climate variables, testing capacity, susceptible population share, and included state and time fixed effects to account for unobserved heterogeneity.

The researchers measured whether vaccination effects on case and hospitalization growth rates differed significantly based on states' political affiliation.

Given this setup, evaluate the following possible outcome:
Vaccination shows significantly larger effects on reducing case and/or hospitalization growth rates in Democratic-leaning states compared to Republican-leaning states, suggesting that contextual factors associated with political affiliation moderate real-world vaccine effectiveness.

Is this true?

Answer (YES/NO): NO